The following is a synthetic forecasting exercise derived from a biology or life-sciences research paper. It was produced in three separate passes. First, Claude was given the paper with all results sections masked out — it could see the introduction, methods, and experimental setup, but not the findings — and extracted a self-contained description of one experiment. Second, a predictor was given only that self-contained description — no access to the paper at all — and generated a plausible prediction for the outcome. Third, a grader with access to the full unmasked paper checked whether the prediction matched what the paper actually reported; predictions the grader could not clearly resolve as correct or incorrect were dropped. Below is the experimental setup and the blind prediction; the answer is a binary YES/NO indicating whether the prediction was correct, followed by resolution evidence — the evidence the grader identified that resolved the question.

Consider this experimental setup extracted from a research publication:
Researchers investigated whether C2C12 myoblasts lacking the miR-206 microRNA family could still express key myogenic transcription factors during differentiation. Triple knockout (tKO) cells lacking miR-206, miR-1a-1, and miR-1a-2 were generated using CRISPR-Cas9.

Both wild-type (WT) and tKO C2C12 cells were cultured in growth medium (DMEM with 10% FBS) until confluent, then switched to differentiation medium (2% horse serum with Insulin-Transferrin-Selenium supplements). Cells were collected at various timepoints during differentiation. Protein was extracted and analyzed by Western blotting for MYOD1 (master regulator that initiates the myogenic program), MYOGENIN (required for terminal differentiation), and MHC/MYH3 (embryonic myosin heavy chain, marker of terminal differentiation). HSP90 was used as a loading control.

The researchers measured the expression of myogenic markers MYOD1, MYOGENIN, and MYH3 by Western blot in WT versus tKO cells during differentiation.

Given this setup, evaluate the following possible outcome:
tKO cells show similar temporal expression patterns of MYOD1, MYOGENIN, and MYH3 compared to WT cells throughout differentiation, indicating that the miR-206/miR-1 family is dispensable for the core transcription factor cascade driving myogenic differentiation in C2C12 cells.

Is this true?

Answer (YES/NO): NO